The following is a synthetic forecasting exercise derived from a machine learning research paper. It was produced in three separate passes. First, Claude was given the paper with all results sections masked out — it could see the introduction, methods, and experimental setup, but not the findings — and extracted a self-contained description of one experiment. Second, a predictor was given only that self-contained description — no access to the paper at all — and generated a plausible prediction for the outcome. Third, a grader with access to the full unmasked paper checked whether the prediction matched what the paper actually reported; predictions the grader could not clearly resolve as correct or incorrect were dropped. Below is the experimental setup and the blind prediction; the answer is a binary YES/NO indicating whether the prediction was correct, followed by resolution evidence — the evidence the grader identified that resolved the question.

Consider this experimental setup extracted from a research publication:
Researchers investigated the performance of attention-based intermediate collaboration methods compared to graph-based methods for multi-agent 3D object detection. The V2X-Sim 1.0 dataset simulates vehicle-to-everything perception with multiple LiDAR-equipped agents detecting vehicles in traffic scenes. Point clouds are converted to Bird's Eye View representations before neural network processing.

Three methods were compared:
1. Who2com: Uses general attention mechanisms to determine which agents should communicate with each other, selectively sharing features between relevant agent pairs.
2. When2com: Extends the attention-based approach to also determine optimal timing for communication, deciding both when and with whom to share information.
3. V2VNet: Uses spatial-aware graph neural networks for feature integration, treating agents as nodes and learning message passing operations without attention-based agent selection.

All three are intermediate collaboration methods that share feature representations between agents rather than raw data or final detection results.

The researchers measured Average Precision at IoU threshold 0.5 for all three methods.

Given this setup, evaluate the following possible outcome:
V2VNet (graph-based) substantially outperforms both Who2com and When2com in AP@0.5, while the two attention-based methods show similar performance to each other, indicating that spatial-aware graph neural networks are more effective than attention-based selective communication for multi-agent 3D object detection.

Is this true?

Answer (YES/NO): YES